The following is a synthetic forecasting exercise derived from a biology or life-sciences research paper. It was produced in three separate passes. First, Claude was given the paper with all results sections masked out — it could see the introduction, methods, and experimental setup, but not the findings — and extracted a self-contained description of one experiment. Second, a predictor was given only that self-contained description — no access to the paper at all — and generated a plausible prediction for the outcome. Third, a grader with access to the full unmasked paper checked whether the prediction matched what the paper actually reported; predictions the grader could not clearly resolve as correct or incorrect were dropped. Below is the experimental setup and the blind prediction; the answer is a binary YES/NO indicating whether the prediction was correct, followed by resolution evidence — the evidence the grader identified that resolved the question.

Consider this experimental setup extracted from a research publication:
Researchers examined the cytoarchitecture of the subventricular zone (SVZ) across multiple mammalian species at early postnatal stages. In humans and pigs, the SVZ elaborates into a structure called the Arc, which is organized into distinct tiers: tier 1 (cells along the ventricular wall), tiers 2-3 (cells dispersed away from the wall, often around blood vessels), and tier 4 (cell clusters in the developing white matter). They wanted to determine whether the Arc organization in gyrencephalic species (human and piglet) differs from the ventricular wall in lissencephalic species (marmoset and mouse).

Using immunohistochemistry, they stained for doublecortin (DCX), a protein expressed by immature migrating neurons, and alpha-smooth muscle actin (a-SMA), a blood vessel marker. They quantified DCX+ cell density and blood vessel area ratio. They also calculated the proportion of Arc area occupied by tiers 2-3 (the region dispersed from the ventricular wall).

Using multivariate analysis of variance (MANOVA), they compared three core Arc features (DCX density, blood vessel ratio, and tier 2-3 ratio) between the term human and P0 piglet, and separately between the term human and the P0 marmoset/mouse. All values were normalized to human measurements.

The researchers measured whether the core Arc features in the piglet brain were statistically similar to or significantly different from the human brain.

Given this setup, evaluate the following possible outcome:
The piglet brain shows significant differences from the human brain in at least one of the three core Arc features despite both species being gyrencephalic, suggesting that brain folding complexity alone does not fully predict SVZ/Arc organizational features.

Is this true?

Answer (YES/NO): NO